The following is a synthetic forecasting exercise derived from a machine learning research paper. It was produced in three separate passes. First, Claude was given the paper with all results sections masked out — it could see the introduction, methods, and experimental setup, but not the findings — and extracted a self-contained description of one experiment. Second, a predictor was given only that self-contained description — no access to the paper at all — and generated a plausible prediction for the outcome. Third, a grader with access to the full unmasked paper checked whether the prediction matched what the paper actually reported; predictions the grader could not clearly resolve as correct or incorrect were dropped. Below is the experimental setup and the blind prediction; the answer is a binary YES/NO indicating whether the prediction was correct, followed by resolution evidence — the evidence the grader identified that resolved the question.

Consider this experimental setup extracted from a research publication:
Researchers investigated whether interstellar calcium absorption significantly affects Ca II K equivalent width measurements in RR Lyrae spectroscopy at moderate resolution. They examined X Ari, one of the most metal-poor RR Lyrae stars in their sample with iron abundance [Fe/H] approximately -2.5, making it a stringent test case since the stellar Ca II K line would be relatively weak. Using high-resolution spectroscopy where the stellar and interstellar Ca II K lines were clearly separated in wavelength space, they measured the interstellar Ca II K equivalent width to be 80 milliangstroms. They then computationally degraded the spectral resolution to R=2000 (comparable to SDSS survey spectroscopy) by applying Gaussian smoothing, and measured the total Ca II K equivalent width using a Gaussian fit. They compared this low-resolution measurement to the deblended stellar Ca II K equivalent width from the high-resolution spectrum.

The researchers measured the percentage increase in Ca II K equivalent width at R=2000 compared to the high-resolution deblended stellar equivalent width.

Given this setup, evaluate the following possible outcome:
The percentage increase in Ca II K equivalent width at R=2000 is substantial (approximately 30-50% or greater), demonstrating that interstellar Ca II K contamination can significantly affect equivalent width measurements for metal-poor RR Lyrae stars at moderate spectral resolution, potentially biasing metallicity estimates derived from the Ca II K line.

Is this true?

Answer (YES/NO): NO